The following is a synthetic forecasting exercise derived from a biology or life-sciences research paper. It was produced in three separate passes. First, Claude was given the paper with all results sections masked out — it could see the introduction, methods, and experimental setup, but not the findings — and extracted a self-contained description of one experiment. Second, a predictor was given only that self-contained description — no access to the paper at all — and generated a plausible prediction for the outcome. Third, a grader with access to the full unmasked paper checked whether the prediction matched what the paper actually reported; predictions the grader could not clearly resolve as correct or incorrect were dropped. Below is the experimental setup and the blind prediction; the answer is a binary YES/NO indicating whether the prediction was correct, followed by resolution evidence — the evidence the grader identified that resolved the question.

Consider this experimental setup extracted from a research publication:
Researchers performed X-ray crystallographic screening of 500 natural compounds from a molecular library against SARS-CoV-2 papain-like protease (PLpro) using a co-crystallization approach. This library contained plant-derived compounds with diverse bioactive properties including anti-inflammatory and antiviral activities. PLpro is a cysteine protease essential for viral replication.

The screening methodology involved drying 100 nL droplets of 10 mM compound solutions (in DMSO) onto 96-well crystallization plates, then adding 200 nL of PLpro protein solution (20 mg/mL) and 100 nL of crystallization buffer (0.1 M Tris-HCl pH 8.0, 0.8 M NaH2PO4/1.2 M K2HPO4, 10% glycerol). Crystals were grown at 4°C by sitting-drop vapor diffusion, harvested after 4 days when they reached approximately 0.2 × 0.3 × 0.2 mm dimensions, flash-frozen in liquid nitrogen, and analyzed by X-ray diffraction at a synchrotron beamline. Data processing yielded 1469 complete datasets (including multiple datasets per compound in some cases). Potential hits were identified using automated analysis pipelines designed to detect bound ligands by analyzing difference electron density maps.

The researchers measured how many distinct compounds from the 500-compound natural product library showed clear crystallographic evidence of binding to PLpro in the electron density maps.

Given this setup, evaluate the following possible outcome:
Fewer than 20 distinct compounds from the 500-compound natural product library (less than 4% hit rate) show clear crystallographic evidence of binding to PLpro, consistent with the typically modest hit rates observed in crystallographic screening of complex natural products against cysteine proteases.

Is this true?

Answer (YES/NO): YES